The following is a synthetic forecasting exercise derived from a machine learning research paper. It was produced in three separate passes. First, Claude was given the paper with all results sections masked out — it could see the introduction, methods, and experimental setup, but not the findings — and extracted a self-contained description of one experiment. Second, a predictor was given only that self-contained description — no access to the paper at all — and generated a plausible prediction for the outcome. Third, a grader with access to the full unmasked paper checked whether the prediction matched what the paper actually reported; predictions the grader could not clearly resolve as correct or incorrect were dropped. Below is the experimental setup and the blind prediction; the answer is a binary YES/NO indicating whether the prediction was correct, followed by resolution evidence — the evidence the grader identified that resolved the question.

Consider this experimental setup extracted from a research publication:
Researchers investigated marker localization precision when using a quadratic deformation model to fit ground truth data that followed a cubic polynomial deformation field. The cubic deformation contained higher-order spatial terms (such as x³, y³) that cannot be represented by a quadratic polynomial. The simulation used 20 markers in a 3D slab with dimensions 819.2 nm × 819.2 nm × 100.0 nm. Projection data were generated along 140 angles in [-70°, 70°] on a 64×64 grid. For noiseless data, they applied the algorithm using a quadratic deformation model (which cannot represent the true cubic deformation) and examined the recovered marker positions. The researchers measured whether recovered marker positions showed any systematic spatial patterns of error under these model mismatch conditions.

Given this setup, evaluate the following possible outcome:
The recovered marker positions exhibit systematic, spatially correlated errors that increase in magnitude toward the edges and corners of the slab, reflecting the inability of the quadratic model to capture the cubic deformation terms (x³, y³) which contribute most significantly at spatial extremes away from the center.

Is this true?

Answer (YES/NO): NO